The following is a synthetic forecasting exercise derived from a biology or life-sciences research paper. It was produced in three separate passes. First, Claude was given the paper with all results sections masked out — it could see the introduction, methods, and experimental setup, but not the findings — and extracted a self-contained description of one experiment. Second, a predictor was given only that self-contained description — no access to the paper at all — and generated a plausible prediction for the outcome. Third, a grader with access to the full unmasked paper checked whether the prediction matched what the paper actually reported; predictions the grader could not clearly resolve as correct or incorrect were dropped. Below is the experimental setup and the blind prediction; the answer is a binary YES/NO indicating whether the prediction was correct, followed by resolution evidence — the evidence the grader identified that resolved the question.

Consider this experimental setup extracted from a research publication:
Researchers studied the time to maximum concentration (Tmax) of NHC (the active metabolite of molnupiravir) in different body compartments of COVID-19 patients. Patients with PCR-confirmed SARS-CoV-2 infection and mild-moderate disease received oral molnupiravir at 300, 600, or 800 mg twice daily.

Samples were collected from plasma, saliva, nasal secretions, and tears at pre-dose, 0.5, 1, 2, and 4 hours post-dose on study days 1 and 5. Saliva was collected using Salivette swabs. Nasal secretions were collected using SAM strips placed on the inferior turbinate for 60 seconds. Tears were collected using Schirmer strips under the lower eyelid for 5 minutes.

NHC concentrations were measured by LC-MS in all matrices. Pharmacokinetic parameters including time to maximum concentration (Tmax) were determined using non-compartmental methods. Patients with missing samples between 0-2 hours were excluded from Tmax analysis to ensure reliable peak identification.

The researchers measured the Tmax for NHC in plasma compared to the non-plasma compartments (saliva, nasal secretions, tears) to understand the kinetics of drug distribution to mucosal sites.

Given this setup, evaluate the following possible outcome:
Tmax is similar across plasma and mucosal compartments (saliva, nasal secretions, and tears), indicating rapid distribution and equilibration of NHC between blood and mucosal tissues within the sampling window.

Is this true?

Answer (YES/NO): NO